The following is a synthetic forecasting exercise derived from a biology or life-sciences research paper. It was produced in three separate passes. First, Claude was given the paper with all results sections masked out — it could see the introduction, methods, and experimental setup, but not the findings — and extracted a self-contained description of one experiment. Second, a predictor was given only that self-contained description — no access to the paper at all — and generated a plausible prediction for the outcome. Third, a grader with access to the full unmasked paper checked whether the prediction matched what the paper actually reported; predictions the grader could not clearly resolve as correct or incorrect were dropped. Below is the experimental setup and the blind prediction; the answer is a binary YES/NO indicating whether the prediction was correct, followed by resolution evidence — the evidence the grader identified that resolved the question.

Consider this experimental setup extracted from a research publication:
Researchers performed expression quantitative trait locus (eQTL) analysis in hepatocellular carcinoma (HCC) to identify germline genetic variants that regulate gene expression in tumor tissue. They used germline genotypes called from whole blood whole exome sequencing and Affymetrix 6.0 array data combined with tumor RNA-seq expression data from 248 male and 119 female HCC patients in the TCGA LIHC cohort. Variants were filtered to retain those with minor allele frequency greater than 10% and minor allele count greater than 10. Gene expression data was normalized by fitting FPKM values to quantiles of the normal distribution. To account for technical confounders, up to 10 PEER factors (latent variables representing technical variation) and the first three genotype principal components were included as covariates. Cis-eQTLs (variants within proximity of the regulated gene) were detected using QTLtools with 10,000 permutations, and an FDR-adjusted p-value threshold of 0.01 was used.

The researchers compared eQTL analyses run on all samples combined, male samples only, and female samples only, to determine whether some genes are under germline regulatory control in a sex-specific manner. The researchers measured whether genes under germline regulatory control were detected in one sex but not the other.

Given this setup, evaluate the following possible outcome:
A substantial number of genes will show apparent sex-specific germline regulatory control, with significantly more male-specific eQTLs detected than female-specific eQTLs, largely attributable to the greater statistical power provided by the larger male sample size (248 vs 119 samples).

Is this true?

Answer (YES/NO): NO